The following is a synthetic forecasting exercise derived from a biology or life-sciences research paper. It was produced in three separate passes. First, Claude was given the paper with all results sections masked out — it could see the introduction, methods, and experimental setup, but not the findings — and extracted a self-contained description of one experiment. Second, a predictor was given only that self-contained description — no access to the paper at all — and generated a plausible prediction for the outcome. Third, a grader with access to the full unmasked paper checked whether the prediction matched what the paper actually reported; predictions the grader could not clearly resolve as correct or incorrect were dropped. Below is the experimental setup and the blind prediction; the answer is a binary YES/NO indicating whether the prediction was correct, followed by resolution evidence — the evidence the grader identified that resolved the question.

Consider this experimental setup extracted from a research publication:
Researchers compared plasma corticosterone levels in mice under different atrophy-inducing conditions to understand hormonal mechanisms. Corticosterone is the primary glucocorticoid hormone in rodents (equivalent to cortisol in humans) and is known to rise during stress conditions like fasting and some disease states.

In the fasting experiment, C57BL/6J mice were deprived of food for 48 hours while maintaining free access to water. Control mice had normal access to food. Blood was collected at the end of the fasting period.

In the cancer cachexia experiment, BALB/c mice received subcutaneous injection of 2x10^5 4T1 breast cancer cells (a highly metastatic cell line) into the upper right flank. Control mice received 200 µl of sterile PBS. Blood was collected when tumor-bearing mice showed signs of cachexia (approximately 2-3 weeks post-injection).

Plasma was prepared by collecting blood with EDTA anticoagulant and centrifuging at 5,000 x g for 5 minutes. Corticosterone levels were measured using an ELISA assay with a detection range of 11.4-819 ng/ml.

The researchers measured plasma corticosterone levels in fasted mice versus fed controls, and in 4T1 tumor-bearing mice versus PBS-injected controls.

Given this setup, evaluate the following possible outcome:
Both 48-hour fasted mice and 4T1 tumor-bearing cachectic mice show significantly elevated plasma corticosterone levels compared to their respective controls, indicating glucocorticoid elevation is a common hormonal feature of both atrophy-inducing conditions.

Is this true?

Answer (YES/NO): NO